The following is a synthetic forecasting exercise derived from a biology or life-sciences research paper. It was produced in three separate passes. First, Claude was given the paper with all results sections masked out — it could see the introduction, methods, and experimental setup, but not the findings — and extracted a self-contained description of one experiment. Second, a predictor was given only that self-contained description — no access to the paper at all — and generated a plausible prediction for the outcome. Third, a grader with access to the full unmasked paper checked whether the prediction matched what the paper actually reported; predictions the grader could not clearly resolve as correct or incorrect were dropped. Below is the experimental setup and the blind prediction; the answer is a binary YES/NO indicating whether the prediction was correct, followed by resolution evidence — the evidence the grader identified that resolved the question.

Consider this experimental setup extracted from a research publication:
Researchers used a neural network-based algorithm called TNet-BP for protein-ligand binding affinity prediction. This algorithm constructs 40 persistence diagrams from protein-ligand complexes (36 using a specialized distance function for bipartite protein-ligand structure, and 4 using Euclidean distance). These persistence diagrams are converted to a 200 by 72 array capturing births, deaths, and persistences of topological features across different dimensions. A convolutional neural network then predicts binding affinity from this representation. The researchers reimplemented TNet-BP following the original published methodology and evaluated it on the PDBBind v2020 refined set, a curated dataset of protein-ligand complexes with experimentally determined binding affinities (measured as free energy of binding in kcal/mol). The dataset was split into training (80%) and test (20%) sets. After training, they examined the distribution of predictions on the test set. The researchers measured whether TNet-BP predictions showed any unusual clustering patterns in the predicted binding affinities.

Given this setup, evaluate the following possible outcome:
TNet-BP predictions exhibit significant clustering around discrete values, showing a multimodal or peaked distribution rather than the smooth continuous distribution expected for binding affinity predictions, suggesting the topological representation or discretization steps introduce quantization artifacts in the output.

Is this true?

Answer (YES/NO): YES